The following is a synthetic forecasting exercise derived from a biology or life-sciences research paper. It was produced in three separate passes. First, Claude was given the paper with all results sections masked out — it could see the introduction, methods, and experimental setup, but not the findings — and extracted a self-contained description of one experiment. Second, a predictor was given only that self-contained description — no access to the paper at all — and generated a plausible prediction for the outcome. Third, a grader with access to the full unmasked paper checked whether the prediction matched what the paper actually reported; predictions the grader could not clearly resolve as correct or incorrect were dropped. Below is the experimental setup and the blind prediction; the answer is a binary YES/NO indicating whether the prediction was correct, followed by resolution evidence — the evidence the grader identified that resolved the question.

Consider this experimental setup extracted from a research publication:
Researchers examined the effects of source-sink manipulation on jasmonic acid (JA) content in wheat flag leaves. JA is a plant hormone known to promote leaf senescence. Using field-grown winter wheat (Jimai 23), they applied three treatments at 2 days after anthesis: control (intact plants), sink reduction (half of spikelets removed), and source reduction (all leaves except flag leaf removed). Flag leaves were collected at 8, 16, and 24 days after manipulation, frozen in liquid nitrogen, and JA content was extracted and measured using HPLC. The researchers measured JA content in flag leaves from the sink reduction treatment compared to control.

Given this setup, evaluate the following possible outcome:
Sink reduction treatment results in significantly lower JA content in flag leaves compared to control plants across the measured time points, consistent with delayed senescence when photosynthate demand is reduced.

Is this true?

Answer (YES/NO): YES